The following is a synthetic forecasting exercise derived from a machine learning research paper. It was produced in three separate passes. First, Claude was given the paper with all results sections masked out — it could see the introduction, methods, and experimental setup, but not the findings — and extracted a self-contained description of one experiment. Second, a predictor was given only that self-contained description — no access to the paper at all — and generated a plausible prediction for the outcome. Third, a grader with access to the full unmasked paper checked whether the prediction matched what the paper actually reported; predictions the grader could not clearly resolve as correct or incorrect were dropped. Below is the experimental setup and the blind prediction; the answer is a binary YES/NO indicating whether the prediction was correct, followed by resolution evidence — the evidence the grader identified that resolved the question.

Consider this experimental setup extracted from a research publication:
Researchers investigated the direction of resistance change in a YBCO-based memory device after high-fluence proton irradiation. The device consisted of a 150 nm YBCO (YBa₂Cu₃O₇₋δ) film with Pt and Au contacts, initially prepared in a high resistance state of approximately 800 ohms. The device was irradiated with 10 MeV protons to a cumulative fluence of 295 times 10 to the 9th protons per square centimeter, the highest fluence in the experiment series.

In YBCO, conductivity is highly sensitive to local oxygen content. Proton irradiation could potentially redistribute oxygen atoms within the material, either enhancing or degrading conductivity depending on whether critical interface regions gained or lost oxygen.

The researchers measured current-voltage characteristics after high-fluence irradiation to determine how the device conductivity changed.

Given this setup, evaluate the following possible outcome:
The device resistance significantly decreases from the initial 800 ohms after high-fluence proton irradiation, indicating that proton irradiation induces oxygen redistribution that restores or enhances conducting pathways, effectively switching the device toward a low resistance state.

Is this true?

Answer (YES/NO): NO